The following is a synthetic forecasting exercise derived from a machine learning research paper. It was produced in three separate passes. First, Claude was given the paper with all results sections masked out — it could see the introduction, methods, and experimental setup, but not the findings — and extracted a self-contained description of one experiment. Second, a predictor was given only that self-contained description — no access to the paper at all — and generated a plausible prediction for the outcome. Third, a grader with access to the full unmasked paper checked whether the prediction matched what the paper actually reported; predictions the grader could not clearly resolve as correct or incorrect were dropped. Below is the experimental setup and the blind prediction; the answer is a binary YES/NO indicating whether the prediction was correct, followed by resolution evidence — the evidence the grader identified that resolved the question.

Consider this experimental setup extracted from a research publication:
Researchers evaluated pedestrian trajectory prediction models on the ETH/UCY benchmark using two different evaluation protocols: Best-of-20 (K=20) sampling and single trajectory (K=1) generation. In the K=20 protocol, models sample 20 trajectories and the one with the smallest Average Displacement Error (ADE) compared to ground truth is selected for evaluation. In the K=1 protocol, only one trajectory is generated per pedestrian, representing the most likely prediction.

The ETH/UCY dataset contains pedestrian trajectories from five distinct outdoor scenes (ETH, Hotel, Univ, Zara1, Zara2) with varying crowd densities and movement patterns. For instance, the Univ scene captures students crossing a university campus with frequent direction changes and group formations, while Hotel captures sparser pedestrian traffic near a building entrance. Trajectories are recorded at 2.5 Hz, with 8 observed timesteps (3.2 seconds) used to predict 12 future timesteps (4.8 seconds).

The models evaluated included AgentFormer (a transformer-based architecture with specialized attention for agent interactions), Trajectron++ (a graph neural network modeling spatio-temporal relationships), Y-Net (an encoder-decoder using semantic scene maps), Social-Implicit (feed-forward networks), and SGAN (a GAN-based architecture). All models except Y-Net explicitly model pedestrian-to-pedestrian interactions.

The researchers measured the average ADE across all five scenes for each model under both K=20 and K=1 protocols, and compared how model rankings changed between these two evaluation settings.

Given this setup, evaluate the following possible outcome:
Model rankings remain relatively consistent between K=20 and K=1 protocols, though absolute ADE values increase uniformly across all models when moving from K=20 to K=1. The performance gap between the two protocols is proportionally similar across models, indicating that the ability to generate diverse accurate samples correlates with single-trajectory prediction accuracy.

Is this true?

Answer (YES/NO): NO